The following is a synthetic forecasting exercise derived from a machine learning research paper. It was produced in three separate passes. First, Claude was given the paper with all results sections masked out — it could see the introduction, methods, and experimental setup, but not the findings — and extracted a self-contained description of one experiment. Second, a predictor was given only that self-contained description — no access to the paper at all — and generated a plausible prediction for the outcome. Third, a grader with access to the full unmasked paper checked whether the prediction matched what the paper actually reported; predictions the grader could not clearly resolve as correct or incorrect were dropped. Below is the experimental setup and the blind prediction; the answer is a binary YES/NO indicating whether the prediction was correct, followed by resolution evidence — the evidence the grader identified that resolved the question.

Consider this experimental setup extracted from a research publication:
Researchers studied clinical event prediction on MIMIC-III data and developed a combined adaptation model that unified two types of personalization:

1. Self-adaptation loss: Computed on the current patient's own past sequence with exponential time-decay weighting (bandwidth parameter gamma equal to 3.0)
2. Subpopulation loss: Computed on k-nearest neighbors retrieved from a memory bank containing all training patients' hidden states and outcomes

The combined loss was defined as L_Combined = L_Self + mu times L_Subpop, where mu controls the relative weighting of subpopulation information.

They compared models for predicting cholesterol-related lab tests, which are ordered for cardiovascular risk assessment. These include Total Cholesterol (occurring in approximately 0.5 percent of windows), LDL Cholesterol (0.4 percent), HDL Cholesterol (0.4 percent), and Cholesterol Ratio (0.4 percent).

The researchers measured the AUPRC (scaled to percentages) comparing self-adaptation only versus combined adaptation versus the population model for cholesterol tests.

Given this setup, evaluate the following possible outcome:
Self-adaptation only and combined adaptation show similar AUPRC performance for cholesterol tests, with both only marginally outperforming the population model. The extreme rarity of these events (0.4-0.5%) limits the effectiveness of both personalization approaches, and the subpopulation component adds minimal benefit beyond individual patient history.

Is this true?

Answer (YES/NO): NO